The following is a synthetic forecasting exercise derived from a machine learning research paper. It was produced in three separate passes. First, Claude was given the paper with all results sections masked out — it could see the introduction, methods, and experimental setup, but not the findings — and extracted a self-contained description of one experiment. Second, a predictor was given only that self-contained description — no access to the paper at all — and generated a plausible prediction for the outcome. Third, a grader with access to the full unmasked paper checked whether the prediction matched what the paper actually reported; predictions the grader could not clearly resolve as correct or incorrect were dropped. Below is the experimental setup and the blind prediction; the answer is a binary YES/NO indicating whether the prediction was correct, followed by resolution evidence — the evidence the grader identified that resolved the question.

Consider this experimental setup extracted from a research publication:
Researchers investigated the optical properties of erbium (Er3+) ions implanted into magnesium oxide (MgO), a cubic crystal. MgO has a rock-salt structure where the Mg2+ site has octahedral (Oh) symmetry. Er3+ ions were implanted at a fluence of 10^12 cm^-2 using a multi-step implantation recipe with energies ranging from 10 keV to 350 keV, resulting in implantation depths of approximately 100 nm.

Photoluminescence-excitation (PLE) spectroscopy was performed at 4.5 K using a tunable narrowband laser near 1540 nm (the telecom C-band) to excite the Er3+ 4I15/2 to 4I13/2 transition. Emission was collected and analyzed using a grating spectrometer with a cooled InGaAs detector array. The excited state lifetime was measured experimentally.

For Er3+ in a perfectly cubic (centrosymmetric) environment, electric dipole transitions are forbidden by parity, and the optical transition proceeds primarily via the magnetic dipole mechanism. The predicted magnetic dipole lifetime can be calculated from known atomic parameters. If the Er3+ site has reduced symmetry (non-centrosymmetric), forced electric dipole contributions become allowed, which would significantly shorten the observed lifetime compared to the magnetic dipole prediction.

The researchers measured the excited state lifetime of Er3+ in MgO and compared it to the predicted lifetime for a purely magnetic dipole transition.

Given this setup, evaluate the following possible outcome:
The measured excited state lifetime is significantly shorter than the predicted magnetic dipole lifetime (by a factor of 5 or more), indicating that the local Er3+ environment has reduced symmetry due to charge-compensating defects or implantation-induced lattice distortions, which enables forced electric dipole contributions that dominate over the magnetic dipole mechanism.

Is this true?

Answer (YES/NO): NO